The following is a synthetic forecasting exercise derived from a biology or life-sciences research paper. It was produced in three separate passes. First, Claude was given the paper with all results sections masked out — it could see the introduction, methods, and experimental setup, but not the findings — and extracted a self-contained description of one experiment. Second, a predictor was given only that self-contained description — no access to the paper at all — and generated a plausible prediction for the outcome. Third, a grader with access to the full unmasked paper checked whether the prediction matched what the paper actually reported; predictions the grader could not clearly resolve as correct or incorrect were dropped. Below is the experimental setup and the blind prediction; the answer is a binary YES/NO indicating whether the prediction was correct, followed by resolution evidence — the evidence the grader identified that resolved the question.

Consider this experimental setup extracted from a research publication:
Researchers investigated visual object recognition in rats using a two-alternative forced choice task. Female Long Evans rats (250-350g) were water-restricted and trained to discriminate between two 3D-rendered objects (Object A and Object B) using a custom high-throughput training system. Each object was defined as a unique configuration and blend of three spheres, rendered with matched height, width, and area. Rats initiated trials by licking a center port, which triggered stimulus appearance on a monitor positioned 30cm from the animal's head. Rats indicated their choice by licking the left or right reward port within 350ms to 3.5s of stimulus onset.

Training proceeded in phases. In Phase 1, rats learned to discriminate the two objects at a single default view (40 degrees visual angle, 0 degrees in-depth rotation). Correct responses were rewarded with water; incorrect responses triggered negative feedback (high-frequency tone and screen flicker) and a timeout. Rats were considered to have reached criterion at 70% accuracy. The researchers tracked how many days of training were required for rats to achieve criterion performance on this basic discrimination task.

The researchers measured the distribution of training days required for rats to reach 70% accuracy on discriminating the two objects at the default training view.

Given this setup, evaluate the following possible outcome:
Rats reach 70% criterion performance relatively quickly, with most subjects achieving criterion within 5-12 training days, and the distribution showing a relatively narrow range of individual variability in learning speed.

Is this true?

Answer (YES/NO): NO